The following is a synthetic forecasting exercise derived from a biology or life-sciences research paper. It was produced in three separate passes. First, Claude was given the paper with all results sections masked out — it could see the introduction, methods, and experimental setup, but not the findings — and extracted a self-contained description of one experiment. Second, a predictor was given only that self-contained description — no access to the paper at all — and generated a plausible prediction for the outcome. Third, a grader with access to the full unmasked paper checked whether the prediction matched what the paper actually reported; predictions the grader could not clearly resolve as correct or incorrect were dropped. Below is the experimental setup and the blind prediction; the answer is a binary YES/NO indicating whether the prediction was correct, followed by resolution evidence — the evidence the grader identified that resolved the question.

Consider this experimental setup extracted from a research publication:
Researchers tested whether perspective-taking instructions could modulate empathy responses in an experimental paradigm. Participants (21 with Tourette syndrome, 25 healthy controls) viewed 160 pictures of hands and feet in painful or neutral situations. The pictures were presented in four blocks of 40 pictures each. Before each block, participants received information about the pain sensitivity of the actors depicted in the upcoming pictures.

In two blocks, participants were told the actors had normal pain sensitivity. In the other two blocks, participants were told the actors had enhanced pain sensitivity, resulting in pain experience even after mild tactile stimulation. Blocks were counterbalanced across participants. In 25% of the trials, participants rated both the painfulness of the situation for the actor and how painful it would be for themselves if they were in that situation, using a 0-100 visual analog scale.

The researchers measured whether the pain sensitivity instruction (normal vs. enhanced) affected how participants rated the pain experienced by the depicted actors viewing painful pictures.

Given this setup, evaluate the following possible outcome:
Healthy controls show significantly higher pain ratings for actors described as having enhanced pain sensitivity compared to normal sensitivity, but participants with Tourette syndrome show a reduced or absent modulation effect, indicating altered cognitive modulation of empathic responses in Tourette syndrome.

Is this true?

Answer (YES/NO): NO